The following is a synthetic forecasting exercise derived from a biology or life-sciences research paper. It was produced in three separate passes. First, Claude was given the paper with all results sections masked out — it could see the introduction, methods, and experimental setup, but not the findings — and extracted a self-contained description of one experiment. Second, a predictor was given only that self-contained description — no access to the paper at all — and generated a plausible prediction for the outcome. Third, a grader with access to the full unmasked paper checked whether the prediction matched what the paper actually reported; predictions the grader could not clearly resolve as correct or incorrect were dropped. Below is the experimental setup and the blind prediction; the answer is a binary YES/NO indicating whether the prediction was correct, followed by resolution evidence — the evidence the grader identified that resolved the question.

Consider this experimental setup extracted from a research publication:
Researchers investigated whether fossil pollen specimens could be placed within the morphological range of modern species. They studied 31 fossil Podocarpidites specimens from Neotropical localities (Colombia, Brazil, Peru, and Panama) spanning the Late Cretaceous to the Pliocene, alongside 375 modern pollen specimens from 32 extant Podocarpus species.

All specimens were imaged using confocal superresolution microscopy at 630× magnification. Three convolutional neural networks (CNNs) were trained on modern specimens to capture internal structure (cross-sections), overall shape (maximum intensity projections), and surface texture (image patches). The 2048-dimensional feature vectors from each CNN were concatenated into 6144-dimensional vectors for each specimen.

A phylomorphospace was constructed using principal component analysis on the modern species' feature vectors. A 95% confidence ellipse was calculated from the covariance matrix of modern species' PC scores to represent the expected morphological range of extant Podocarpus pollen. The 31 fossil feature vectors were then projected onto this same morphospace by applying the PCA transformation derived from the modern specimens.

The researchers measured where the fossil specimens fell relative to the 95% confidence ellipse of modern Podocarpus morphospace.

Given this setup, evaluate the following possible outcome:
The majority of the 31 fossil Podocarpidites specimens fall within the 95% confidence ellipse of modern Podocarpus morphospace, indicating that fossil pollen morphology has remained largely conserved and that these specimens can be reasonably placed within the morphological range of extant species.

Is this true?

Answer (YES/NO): YES